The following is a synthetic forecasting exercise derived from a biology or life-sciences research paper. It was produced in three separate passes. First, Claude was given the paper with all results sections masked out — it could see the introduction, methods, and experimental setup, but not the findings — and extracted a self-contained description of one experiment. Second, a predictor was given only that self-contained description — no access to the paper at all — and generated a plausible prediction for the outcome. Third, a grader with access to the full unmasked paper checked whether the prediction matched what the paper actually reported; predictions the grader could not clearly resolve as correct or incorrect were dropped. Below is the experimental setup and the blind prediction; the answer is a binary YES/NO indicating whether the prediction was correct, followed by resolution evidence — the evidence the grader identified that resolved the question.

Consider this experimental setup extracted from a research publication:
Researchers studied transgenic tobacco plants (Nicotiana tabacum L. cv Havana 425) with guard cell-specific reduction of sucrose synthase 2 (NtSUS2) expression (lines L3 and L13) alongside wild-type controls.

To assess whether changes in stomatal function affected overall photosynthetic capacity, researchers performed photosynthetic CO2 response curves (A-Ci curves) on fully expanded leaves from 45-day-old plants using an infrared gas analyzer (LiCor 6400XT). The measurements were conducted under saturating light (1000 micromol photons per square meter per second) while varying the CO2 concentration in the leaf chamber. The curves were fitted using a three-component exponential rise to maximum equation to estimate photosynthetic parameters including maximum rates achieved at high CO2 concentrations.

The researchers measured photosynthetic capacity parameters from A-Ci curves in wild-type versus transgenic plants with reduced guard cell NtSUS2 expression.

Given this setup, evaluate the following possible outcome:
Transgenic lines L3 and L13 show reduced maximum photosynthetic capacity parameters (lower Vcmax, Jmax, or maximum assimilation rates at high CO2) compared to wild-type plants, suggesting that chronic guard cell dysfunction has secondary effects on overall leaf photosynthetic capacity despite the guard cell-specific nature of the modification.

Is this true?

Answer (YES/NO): NO